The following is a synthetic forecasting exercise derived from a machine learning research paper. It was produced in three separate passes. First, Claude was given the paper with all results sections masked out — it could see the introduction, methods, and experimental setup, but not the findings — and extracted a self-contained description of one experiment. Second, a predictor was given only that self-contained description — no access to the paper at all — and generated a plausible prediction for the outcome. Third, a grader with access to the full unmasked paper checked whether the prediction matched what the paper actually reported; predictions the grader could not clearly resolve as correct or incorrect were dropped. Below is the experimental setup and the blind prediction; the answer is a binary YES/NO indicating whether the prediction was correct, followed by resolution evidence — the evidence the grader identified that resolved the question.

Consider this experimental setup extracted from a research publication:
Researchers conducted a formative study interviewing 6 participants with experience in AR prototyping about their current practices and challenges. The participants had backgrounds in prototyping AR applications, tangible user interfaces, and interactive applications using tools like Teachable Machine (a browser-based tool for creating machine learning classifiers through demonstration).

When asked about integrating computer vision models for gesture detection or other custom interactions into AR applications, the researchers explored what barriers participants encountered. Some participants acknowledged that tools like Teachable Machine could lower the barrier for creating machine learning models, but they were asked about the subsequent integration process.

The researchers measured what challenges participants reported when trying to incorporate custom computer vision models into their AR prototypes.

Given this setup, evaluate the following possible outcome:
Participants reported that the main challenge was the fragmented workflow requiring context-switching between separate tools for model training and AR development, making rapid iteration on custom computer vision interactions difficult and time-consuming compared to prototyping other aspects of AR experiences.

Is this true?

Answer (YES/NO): NO